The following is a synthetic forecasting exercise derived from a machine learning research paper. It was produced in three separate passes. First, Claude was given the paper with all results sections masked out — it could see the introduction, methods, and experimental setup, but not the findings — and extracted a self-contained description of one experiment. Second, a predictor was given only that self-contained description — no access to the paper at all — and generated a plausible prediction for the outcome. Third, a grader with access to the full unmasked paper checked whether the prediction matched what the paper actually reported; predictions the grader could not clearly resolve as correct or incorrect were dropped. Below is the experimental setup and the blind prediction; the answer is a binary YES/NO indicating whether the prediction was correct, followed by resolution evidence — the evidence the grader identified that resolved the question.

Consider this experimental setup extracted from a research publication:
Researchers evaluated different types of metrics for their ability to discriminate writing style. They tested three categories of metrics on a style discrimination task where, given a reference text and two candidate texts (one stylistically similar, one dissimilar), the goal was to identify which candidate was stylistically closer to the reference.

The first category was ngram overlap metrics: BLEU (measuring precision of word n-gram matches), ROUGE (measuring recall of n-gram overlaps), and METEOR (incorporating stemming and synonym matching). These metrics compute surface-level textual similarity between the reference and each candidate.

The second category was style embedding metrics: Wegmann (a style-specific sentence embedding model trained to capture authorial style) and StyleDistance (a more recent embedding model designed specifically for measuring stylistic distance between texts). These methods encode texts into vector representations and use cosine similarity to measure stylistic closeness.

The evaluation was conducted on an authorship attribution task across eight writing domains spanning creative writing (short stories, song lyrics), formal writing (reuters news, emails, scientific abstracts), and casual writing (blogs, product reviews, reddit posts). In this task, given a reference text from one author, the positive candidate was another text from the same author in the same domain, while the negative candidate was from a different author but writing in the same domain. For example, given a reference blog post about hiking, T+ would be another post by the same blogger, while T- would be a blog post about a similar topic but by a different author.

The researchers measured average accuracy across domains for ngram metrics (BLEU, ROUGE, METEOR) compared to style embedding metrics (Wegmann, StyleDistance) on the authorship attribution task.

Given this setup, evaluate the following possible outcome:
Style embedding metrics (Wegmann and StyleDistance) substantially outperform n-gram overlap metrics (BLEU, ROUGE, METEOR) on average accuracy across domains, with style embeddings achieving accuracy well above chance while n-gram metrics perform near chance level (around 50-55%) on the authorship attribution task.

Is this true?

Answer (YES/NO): NO